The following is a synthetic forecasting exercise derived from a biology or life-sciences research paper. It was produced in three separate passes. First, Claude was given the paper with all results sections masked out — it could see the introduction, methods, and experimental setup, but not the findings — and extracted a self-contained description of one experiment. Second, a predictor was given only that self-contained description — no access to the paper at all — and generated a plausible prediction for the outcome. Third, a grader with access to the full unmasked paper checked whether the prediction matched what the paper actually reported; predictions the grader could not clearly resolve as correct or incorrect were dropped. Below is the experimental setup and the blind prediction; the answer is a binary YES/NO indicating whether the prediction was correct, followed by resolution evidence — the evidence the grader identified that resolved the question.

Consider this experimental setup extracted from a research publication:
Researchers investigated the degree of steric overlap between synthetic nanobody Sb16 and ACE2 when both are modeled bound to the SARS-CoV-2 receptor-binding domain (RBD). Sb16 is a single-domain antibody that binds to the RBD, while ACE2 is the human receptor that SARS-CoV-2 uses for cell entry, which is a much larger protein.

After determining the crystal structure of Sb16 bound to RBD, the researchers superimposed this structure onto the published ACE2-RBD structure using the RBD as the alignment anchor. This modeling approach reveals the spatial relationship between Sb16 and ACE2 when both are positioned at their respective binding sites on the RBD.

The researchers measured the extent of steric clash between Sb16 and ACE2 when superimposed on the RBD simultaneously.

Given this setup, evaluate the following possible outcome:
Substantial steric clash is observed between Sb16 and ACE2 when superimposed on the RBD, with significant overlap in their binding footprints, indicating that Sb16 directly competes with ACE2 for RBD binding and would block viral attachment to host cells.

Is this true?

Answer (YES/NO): YES